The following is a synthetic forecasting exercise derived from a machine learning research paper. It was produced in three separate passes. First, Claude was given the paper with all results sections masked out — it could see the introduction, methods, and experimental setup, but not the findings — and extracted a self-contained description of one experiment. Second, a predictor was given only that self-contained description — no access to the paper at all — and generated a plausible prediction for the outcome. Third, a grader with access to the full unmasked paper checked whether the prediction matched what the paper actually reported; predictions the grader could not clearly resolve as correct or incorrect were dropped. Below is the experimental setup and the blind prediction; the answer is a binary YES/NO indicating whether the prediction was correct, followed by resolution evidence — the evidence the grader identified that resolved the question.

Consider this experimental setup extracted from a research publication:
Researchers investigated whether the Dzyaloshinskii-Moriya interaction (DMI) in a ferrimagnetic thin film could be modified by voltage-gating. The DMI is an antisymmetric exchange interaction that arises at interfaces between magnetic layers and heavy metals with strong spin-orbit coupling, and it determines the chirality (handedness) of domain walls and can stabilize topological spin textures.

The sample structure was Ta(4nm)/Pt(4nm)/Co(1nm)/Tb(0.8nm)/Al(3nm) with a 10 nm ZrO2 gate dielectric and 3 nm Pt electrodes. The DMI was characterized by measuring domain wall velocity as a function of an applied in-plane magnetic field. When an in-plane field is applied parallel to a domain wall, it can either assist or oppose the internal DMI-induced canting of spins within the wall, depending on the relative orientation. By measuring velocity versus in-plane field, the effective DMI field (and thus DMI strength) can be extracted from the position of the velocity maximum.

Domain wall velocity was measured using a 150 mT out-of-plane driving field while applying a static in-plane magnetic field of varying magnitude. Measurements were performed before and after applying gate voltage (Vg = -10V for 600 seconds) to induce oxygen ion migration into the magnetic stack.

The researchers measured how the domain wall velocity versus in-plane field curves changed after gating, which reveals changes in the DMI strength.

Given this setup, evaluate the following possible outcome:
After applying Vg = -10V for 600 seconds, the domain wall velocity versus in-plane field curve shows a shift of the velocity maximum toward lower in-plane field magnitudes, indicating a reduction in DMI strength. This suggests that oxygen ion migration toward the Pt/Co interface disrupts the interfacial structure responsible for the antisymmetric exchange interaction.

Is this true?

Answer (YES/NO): NO